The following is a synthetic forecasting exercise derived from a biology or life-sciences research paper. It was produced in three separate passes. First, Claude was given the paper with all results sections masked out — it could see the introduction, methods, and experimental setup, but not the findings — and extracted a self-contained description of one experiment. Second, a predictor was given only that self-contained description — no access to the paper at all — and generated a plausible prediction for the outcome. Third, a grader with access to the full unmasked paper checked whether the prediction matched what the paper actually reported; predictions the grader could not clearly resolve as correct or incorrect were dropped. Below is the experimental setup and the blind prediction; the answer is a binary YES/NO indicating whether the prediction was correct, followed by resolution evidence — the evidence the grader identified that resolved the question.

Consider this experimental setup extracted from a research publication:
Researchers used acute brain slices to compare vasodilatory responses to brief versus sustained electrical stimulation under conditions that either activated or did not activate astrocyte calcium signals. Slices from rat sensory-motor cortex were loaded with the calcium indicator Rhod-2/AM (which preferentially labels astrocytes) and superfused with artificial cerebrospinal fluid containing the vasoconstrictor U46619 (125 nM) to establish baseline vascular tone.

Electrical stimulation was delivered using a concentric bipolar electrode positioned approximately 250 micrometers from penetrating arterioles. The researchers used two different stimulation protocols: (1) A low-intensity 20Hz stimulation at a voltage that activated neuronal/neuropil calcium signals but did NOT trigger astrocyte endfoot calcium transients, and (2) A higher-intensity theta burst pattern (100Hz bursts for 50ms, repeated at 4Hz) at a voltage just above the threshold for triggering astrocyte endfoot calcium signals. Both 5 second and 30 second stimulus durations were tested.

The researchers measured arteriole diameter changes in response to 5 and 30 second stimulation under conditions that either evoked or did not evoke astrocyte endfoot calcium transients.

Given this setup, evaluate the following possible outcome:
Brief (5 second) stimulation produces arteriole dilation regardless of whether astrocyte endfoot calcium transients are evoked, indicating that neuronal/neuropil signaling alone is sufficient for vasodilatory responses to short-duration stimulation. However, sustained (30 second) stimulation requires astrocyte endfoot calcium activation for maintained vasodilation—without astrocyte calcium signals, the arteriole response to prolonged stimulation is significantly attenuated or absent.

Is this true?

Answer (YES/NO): YES